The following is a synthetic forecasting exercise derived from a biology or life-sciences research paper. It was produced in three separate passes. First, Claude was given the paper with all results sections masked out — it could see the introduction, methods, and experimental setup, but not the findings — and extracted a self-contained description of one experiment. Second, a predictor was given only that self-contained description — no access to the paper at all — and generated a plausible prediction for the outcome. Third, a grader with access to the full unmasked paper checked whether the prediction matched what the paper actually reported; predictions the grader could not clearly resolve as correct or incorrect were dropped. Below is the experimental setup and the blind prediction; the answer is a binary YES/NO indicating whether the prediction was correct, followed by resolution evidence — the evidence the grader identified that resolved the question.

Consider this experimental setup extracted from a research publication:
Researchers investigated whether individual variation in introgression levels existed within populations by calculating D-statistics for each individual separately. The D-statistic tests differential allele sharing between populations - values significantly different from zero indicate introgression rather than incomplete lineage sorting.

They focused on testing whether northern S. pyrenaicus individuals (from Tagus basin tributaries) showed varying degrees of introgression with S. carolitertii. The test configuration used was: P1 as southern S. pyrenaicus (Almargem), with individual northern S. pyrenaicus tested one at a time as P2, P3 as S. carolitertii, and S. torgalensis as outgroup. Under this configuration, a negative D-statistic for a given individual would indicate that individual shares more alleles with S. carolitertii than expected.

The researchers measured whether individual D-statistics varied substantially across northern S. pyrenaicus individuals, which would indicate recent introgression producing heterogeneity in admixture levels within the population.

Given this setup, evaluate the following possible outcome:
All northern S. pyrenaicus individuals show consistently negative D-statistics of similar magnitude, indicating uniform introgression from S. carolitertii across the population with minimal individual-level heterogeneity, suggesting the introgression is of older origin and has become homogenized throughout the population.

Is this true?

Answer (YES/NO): NO